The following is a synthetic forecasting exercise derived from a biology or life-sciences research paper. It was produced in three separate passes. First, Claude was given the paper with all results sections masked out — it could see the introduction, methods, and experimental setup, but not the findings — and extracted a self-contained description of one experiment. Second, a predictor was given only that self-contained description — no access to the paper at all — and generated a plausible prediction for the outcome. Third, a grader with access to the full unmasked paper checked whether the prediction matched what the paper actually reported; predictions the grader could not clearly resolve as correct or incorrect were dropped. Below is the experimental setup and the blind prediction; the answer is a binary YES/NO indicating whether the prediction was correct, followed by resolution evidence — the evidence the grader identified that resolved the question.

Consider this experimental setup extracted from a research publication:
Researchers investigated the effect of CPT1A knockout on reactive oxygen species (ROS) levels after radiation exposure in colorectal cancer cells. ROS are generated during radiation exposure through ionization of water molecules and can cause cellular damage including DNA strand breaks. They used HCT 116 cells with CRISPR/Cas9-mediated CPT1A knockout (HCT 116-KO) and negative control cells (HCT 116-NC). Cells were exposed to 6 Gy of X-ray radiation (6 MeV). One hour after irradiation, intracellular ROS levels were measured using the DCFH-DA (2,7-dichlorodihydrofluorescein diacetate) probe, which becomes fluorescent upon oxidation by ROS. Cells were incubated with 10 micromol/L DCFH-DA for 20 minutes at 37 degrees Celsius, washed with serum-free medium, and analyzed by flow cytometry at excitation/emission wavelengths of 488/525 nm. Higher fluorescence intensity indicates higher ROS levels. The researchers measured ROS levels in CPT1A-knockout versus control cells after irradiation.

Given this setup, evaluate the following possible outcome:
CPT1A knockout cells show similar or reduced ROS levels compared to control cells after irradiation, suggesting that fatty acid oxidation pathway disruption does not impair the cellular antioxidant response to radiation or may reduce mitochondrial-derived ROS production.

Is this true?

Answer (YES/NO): YES